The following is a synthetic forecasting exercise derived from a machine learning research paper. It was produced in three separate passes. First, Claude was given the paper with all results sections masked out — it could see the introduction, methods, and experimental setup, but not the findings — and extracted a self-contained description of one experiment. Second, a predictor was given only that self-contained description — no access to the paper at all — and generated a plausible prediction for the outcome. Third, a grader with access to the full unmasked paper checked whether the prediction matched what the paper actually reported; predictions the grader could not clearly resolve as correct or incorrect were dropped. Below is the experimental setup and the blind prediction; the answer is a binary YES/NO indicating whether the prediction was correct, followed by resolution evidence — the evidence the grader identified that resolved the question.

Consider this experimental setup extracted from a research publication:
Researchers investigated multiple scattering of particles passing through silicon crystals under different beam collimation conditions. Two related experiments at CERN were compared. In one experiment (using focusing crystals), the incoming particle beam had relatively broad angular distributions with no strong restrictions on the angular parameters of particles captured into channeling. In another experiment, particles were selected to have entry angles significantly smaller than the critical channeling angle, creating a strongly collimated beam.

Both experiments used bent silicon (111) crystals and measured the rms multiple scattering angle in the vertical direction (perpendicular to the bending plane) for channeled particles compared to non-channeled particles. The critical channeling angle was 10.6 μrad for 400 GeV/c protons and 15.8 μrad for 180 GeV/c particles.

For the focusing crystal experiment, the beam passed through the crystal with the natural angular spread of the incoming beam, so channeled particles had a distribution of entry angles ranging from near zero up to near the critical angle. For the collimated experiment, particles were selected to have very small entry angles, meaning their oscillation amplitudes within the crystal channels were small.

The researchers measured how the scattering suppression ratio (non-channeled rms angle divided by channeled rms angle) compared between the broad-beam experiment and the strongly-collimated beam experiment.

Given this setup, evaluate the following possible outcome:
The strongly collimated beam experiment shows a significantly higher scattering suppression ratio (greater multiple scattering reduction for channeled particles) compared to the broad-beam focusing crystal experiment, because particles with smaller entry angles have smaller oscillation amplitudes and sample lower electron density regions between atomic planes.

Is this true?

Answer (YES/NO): YES